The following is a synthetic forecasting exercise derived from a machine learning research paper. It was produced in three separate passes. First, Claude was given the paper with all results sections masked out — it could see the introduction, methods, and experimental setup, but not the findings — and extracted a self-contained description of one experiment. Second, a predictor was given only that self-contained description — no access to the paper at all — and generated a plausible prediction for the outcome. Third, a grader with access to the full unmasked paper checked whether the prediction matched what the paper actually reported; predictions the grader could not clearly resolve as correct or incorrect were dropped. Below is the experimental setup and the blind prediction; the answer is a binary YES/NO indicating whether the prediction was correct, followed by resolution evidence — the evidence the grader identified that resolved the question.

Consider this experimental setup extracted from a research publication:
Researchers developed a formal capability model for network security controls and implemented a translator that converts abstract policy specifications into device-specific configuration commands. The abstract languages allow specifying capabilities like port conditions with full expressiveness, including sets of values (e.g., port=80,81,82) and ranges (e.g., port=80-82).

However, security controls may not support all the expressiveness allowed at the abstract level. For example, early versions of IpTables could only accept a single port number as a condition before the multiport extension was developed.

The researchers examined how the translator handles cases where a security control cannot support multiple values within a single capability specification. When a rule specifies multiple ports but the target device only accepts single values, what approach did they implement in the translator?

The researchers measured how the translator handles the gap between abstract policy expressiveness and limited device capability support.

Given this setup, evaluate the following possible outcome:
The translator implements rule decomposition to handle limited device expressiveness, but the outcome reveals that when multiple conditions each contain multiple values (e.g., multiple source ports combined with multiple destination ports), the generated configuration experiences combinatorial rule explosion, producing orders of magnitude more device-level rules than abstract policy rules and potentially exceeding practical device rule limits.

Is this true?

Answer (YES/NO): NO